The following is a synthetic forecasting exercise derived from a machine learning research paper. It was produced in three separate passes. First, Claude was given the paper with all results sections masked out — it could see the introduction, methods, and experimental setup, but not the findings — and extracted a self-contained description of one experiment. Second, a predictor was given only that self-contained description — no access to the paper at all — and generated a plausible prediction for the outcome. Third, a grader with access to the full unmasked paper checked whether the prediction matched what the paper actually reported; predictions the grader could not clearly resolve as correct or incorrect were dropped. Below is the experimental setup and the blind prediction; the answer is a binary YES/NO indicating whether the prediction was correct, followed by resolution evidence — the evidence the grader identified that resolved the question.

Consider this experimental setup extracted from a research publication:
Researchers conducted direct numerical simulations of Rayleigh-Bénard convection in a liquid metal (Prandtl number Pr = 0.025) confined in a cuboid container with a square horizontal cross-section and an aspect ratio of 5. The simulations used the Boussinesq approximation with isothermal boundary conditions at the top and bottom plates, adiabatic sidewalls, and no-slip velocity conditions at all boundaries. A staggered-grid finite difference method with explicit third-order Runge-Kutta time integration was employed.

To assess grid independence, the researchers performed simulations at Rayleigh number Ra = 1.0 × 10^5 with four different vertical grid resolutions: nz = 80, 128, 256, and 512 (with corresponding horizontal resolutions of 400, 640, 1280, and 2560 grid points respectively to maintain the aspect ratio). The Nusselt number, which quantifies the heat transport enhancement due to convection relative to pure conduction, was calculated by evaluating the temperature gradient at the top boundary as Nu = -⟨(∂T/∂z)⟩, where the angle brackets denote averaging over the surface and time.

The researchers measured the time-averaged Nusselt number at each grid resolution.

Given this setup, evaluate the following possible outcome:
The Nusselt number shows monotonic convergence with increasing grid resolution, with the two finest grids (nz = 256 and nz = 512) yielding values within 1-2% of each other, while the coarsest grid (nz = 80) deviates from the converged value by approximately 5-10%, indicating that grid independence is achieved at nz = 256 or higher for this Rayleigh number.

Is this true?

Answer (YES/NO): NO